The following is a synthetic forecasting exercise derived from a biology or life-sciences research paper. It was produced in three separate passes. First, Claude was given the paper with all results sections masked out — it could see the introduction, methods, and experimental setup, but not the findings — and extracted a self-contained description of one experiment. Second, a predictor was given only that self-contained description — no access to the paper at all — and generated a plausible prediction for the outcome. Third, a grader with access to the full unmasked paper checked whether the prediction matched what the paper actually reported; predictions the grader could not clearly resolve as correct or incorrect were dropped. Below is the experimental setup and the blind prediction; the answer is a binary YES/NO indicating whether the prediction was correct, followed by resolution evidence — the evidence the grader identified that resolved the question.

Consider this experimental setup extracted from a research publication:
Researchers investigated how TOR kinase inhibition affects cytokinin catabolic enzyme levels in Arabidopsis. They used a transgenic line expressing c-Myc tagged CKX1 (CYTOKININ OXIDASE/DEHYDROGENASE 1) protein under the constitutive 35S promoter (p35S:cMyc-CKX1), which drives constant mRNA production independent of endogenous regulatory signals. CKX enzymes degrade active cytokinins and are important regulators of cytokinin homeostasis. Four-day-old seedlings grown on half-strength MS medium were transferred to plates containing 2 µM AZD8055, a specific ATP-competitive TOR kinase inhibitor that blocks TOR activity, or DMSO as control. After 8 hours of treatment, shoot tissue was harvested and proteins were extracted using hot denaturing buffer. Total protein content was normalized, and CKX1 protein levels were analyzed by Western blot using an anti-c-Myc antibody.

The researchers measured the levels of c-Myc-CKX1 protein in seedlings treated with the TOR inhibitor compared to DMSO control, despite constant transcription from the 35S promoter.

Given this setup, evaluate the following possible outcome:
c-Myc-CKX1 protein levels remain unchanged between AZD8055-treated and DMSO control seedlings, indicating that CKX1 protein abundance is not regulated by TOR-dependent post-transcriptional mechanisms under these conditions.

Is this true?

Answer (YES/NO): NO